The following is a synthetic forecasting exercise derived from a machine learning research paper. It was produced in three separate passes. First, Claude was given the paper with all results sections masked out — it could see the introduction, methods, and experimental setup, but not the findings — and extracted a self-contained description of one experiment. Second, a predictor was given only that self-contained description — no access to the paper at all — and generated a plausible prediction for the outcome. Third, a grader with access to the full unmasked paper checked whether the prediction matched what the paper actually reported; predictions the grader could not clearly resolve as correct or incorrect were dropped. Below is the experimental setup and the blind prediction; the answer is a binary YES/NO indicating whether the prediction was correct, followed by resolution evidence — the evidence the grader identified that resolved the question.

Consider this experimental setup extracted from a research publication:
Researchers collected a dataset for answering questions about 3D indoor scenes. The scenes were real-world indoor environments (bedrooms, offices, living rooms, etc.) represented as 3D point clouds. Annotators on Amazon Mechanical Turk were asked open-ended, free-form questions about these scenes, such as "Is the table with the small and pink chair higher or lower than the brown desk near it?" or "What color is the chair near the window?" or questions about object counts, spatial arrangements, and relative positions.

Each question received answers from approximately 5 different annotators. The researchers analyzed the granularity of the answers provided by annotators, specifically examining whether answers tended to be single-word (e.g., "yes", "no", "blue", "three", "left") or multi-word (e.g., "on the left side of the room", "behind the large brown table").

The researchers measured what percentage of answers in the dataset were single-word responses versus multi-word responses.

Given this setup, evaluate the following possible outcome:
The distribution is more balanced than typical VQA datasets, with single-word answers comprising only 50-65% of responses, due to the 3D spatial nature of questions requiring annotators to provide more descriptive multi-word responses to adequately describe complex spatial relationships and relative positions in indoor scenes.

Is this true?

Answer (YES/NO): NO